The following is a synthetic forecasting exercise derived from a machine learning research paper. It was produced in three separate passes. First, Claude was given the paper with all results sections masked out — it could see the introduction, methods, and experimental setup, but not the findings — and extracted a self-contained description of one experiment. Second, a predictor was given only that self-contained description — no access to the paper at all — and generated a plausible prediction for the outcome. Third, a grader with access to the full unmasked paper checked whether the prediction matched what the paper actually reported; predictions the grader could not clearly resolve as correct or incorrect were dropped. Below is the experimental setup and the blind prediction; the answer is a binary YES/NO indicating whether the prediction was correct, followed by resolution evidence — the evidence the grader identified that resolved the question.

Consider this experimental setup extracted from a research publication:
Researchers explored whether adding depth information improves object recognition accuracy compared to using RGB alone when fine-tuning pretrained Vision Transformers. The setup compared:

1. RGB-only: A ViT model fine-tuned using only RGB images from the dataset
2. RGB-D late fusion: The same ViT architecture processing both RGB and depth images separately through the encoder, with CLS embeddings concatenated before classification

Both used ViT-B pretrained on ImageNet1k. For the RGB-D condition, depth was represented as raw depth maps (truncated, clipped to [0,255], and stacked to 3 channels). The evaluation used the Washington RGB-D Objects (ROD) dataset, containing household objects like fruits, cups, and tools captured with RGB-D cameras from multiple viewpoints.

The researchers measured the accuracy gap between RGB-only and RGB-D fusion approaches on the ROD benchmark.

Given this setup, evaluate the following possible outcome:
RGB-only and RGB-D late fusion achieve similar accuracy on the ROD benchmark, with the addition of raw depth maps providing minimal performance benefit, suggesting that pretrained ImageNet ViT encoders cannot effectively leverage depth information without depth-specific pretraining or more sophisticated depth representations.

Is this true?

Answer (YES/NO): NO